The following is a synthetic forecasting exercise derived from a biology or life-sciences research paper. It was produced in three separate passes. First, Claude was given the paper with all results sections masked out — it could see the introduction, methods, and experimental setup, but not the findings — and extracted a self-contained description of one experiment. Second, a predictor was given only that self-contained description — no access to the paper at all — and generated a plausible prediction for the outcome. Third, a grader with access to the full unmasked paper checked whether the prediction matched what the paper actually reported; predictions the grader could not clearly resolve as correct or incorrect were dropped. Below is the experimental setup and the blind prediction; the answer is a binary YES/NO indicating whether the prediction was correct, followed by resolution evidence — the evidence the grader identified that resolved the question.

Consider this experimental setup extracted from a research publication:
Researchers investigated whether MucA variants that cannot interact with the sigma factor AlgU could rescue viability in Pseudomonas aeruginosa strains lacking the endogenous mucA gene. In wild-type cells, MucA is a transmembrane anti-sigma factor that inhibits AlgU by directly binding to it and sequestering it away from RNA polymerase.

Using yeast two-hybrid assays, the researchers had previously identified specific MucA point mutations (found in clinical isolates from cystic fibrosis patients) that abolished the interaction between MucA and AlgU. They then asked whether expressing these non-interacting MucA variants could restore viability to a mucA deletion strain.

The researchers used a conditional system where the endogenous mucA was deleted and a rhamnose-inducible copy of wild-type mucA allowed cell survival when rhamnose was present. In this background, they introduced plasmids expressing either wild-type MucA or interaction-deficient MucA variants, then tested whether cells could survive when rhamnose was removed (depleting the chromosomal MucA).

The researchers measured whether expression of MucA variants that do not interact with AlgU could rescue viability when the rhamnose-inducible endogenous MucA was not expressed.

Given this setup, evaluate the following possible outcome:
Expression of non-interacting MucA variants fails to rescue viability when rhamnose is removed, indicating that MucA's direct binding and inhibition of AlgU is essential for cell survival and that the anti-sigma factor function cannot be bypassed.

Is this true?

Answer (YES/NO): NO